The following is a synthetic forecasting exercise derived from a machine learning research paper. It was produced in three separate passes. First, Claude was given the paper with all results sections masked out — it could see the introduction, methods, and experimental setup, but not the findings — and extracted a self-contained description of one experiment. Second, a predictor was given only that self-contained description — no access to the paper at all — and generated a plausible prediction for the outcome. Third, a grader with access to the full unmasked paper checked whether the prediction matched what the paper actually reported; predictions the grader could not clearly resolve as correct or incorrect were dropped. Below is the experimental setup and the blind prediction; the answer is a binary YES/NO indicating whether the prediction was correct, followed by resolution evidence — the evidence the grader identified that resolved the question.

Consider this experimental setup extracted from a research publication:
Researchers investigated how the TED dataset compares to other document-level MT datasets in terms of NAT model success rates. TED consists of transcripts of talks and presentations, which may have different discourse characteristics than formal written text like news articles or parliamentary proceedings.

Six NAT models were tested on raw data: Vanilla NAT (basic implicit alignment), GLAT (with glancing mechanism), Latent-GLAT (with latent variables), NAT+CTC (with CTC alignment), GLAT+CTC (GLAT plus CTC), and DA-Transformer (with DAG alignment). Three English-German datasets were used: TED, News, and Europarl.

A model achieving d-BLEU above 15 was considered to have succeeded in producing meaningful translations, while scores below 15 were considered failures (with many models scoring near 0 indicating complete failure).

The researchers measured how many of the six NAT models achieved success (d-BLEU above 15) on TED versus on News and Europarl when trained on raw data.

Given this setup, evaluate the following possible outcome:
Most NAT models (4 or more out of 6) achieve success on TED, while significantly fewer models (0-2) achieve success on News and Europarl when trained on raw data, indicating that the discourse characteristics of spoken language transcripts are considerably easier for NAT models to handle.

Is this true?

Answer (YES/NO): NO